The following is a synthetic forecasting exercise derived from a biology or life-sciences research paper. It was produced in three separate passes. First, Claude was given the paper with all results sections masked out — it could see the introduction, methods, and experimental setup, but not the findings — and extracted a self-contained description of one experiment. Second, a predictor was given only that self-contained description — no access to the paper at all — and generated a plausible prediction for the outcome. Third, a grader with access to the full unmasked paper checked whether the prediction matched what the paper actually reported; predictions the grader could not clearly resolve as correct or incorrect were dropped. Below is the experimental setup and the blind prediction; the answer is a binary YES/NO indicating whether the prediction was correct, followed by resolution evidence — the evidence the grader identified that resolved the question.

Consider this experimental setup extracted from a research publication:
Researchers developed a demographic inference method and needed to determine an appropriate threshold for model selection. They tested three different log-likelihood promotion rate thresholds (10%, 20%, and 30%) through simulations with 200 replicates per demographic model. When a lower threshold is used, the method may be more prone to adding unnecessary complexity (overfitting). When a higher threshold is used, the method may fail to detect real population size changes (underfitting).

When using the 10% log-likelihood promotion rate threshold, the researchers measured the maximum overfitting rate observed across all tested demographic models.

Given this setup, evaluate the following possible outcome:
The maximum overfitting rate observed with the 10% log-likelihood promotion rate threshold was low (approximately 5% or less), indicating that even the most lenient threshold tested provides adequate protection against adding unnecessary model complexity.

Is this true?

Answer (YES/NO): YES